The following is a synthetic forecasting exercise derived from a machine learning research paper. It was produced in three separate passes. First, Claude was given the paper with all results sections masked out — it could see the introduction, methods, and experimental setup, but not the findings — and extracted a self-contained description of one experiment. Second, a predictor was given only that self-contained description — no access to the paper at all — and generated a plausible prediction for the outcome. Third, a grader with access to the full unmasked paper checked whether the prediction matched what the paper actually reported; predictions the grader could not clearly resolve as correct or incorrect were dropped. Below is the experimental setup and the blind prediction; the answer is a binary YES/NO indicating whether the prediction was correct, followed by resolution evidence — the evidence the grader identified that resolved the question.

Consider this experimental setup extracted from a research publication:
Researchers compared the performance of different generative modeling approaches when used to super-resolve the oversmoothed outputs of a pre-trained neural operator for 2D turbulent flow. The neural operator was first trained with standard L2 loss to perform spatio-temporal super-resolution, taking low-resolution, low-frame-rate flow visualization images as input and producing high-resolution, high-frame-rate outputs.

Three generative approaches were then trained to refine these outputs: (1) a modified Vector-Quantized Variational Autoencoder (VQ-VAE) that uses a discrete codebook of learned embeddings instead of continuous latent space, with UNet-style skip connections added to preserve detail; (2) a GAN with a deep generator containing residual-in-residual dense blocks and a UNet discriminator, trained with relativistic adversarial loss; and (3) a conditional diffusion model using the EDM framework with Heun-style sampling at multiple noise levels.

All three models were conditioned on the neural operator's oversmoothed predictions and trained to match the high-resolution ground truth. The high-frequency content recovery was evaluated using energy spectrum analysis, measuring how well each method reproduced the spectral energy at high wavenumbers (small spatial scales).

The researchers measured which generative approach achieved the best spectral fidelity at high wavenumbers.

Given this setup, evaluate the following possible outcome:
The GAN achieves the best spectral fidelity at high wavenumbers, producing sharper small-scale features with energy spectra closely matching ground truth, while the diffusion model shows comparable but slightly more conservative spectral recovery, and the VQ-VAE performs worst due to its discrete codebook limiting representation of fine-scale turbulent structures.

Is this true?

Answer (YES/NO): YES